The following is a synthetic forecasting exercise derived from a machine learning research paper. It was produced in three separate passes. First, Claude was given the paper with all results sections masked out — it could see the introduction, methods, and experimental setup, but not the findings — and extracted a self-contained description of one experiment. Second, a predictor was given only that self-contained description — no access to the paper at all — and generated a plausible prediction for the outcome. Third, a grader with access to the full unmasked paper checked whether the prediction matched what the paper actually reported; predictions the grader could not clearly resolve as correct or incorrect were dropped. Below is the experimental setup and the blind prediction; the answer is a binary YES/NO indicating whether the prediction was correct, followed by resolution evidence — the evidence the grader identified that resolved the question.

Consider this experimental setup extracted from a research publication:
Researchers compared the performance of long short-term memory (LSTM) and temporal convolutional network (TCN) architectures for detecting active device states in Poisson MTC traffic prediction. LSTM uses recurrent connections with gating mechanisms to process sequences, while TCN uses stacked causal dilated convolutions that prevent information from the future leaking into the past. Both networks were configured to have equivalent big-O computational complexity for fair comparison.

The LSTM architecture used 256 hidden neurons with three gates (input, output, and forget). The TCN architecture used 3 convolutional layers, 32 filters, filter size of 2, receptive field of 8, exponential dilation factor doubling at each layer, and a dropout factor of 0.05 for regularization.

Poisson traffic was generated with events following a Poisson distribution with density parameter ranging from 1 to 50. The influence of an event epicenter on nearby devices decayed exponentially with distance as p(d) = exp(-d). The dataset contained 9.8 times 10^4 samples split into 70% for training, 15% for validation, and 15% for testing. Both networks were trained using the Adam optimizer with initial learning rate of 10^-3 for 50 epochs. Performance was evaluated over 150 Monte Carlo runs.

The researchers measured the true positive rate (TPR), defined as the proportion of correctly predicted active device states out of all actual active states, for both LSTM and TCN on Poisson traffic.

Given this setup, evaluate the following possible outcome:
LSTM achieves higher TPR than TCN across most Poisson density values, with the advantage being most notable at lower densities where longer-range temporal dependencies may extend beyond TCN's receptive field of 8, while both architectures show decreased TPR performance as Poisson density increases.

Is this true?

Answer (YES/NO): NO